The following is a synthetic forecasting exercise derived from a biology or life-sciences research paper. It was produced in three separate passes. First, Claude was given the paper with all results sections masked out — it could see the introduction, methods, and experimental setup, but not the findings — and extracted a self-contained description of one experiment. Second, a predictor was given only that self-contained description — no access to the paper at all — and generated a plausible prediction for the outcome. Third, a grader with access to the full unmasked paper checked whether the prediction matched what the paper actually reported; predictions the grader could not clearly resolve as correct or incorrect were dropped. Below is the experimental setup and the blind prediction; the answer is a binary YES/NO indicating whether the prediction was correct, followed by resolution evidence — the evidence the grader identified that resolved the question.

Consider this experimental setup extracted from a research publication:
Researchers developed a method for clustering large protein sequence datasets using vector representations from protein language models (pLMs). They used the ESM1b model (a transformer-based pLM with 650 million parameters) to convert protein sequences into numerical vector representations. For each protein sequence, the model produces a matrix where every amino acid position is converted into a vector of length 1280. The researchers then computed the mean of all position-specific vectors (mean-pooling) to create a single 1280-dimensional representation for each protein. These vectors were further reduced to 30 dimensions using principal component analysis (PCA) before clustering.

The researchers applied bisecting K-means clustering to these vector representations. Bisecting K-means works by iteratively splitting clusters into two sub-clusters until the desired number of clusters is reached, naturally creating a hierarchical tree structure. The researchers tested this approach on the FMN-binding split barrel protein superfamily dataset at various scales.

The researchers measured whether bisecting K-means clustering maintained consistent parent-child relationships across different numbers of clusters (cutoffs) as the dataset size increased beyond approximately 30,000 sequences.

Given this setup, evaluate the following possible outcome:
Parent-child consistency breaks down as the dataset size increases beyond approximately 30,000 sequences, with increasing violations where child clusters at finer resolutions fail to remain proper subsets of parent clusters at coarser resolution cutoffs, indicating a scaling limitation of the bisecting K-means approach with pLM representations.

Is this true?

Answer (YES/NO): YES